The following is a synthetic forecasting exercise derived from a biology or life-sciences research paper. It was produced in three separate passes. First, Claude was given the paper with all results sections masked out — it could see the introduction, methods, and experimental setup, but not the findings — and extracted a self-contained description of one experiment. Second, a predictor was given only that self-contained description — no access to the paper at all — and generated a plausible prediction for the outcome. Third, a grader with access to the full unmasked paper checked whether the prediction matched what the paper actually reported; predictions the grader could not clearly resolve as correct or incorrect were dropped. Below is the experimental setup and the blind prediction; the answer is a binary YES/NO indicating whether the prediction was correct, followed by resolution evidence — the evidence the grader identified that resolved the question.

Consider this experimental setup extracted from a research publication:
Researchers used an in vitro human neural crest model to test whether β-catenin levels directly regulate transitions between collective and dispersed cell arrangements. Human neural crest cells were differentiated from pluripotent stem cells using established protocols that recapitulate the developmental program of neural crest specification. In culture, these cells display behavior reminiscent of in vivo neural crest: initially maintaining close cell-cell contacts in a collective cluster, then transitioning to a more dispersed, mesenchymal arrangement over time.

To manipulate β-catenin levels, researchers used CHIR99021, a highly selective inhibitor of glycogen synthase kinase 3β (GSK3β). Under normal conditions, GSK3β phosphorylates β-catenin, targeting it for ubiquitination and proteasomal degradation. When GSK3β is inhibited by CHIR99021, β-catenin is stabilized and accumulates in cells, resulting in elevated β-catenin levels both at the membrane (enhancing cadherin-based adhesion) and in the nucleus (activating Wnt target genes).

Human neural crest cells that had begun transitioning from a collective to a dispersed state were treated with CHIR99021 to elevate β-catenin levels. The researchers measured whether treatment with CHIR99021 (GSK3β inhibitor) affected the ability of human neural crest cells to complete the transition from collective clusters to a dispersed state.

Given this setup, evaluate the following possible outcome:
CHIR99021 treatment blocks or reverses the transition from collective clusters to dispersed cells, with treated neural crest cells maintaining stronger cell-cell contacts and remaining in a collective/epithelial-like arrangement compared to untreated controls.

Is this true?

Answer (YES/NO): YES